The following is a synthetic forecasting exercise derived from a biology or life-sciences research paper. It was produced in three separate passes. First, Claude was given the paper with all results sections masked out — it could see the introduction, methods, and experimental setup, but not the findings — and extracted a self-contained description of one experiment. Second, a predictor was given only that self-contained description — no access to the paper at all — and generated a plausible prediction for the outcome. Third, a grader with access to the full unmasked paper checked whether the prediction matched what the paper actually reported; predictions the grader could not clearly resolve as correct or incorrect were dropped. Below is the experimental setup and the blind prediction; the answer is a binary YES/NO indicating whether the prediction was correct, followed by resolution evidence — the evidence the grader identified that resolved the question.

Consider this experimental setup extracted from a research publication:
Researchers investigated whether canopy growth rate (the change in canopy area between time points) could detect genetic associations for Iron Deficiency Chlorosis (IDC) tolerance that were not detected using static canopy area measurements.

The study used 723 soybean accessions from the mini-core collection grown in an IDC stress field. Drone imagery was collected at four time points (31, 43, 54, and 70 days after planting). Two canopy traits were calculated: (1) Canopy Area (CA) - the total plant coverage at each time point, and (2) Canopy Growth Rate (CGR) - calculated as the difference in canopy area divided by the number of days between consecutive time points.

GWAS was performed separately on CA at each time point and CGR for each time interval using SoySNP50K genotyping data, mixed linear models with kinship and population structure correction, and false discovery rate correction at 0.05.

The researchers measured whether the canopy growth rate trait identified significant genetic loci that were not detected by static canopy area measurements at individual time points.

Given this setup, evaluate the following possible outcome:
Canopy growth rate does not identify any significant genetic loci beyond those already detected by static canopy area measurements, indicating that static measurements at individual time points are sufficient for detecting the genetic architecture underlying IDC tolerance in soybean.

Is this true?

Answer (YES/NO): NO